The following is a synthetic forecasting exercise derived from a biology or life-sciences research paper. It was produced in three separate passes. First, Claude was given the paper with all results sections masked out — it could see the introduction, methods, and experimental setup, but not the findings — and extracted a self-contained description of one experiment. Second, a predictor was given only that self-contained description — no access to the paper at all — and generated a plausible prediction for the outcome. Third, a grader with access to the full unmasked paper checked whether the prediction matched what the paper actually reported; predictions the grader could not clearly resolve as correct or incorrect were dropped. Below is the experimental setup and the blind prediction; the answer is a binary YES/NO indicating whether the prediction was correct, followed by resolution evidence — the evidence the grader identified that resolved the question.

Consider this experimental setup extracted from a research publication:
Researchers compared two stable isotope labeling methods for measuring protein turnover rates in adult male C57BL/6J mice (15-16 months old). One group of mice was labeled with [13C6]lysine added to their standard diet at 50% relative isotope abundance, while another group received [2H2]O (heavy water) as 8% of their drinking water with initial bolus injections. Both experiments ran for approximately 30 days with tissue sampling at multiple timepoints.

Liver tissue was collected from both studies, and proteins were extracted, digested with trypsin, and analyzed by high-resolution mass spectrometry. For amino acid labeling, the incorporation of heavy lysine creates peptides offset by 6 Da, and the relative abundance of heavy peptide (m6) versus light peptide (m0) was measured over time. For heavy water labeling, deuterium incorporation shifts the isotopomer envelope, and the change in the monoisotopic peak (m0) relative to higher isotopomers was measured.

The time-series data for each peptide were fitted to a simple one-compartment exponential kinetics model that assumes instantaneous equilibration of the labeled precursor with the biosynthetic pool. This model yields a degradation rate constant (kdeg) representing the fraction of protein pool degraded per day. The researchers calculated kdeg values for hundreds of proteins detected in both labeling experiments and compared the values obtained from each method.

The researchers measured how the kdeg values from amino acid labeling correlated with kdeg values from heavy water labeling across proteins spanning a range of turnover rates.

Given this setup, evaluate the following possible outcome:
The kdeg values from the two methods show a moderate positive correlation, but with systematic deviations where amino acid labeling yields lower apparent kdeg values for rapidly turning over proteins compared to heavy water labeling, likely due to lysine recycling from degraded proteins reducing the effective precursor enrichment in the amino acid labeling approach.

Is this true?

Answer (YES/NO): NO